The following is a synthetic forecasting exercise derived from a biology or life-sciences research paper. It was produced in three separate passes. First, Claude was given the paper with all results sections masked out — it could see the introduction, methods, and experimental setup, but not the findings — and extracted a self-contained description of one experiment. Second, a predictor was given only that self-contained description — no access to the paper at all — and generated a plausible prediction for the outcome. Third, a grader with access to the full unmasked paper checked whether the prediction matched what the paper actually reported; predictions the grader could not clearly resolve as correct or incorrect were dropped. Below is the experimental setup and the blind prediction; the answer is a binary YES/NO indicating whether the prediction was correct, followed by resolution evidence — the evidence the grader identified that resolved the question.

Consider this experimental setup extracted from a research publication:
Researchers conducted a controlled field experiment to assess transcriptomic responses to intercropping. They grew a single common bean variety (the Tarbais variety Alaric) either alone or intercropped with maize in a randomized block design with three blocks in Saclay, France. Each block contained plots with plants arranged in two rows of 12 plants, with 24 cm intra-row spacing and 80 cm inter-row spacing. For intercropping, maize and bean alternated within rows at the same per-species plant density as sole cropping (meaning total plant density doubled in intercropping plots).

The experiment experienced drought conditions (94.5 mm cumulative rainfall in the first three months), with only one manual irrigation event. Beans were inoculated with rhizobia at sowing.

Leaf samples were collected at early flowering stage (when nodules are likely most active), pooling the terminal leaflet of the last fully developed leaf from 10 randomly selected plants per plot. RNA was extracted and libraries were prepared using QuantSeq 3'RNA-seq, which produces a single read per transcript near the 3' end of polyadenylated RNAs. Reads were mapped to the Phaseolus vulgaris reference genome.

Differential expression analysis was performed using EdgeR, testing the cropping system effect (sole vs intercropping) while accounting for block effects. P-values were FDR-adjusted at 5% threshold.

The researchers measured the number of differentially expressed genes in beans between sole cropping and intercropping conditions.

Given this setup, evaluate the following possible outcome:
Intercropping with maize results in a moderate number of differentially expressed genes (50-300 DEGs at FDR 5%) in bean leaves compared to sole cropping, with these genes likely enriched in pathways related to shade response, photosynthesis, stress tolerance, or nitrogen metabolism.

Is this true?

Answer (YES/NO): NO